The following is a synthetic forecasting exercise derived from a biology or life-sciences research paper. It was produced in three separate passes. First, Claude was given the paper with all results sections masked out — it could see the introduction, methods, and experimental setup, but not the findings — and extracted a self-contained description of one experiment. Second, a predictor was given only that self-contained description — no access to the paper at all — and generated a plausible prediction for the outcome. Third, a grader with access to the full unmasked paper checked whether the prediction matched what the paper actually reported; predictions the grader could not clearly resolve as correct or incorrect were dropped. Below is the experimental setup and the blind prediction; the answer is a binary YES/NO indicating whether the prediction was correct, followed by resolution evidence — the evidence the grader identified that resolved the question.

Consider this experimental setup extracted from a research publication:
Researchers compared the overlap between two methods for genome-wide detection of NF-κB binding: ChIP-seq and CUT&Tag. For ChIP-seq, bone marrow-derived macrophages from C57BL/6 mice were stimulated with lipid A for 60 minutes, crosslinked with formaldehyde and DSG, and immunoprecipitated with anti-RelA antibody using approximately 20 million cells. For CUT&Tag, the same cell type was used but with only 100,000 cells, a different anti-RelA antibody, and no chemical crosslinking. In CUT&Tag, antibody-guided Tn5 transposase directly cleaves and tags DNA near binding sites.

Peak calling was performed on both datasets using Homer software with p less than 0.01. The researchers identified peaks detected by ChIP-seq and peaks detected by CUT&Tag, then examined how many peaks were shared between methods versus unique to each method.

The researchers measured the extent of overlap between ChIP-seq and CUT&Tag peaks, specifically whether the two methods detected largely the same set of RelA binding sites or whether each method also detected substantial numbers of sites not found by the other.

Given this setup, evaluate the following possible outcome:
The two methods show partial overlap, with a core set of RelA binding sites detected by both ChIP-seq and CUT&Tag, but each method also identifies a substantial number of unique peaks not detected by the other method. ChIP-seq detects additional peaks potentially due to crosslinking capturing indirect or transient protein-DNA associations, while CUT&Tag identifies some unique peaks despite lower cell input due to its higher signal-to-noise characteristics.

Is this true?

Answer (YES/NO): YES